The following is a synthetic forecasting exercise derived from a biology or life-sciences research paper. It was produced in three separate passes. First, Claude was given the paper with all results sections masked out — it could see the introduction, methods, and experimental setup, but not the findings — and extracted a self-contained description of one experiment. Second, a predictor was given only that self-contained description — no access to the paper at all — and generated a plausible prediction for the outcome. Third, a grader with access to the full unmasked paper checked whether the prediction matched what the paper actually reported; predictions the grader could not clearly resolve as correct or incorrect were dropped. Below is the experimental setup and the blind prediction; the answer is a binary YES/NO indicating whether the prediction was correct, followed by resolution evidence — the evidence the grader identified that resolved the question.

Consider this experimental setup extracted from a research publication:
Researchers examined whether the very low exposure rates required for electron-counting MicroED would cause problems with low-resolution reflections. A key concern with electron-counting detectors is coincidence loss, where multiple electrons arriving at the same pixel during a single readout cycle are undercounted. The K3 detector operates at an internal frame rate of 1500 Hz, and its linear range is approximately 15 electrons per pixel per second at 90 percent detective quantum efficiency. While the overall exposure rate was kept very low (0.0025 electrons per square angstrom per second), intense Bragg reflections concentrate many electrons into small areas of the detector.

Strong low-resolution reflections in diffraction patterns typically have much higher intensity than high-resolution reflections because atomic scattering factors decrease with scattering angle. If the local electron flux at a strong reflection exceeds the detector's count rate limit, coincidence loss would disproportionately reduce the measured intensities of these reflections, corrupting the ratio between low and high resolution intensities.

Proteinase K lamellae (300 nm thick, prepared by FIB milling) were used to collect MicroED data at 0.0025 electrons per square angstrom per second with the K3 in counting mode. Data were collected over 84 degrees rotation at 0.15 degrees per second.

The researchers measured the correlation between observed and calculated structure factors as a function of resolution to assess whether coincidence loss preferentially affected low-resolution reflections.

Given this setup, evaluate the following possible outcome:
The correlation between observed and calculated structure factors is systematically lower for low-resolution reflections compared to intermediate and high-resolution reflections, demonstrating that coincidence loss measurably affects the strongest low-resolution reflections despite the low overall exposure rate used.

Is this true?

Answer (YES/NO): NO